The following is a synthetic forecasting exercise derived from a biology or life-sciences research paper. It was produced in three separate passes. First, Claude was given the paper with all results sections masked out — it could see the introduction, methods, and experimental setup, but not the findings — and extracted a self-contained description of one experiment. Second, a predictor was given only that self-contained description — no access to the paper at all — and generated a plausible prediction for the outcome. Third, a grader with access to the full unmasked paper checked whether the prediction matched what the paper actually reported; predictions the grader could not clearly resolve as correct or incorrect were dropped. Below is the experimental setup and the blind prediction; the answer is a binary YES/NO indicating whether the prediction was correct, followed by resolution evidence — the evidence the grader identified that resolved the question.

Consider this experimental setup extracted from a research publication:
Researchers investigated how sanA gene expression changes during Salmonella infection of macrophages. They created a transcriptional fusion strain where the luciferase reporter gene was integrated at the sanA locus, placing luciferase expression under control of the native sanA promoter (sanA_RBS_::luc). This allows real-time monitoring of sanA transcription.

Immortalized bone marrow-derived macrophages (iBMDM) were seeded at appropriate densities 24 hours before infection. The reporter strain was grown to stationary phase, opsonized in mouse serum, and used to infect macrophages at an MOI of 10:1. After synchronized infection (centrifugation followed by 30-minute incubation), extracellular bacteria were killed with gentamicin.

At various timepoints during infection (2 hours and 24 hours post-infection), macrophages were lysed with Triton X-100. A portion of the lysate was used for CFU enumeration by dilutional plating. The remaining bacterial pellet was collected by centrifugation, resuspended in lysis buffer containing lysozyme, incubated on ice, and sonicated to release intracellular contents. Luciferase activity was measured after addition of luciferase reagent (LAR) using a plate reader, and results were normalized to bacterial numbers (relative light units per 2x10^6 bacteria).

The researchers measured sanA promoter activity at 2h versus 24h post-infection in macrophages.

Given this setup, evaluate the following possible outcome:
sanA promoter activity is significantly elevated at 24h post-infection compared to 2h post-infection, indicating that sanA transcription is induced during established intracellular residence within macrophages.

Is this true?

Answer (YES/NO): YES